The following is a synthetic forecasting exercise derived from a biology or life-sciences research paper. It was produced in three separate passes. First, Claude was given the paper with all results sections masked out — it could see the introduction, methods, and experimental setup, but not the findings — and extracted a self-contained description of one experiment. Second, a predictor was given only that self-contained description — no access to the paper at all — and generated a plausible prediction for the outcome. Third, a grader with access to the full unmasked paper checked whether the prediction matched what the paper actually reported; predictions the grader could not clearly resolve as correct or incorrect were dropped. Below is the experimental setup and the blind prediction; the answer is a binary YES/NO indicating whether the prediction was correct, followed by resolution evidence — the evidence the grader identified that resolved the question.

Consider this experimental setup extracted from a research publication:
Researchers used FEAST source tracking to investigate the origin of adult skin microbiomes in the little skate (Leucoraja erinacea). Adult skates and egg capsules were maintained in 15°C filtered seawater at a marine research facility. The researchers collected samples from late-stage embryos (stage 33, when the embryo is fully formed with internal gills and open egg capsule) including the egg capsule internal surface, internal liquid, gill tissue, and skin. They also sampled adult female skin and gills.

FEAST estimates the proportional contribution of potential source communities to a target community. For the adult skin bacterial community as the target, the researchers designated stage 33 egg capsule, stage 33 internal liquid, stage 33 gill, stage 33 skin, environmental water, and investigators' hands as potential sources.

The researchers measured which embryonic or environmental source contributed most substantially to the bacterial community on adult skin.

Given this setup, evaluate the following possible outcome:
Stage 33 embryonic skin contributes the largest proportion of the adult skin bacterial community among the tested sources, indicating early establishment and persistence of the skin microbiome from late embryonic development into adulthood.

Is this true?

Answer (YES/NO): NO